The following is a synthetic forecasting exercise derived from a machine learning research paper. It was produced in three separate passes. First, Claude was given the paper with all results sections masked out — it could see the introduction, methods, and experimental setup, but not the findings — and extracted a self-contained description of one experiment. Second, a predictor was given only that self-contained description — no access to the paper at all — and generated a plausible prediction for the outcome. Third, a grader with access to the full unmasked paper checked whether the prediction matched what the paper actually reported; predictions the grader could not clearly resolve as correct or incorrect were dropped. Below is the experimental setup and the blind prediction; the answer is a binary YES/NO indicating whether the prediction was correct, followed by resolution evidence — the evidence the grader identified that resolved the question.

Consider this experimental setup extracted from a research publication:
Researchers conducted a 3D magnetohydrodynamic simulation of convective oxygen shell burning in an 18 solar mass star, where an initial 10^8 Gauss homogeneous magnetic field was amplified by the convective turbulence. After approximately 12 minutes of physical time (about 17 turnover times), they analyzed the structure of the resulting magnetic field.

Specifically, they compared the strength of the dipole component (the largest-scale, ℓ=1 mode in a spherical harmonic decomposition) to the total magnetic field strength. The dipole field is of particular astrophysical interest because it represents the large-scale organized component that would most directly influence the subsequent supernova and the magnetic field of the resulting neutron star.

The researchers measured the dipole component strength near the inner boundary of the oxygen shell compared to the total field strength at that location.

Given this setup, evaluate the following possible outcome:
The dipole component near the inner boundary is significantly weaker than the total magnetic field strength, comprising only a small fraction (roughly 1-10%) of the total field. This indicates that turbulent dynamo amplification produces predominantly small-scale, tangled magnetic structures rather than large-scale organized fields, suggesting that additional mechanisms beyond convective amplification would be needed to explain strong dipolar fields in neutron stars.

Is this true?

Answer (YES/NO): YES